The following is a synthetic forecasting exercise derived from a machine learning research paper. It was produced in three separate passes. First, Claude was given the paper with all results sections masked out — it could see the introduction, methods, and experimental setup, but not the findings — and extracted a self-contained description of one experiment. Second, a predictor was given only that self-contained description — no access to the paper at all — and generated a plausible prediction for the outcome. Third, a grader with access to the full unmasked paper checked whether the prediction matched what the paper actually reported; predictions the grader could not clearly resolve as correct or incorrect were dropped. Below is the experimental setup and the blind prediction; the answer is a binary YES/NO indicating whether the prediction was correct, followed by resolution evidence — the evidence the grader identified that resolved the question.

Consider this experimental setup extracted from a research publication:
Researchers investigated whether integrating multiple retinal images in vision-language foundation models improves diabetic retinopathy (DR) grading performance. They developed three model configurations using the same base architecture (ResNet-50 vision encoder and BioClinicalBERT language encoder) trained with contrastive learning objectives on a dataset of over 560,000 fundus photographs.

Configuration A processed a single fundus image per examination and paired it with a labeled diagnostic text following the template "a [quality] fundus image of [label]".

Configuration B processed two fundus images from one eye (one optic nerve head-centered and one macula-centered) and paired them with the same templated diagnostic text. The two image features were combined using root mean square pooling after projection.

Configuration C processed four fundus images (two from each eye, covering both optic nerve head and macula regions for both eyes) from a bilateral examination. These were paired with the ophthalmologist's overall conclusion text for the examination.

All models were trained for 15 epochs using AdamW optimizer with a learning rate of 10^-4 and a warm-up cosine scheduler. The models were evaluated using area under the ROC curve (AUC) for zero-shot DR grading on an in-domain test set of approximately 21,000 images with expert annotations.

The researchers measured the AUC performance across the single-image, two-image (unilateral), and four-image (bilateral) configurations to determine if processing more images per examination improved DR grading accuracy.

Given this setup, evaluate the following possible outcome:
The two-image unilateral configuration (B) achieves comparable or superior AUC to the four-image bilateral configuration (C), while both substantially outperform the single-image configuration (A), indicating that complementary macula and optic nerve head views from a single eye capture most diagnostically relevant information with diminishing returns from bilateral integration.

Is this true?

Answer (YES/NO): NO